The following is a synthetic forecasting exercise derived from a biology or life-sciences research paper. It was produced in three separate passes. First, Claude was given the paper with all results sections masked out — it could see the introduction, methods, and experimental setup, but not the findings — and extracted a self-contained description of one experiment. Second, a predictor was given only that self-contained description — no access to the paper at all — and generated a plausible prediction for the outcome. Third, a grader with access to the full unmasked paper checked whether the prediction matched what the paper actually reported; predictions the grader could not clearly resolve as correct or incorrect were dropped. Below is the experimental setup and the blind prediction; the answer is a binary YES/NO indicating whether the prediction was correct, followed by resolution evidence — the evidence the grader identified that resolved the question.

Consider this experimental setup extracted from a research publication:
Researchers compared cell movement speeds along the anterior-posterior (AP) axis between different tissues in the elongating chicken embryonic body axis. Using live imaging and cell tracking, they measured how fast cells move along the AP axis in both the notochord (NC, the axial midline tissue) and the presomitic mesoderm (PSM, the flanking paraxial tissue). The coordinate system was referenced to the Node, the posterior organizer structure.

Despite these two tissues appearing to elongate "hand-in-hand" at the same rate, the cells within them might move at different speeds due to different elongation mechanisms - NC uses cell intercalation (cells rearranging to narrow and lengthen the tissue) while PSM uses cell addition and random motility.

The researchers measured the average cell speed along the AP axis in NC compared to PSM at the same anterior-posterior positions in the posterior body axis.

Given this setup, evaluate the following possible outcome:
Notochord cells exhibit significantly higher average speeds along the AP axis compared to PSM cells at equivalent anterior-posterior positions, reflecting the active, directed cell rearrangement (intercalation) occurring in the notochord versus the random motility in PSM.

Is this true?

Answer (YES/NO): YES